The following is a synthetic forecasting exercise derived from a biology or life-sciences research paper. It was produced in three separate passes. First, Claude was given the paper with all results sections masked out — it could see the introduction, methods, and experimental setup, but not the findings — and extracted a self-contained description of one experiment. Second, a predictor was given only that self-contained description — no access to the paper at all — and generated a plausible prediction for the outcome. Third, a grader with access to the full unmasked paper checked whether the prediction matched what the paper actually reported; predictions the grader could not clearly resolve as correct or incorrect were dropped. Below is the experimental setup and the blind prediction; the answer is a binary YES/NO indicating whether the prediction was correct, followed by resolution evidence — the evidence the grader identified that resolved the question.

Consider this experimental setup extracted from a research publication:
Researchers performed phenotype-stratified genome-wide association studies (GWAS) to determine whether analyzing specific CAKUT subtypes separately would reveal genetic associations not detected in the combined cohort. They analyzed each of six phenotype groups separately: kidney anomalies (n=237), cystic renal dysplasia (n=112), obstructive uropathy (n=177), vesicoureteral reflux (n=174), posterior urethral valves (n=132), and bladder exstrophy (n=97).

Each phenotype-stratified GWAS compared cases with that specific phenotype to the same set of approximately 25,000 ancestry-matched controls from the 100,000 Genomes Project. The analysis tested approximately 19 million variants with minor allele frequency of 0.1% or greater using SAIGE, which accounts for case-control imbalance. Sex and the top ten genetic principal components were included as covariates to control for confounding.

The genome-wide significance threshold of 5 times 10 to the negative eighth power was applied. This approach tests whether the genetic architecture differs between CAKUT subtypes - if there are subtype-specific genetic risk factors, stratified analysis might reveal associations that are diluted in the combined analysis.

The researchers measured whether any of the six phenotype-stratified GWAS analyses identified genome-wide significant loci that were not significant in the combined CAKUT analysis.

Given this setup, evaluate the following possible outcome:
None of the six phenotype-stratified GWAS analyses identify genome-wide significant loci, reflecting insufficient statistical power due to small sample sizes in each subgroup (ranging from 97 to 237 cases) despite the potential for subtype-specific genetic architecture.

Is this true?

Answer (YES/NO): NO